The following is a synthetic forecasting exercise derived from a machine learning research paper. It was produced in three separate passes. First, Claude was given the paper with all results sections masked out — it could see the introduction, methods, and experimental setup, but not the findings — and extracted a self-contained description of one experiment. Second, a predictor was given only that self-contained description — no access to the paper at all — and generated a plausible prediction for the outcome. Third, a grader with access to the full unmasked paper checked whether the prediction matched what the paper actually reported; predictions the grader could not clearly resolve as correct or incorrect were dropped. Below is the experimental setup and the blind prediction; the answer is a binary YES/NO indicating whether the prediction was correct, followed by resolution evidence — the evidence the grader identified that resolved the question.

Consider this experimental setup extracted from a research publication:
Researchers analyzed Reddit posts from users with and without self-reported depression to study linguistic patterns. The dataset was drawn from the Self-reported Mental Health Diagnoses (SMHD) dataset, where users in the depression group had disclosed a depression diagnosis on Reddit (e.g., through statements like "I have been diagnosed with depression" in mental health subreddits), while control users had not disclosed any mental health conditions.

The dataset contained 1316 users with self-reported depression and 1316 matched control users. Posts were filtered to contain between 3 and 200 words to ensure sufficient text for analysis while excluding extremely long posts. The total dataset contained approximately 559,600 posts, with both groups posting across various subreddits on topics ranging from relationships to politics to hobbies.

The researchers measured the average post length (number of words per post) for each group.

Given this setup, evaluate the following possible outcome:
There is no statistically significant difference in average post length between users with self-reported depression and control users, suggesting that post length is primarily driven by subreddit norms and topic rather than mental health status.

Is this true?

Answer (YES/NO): NO